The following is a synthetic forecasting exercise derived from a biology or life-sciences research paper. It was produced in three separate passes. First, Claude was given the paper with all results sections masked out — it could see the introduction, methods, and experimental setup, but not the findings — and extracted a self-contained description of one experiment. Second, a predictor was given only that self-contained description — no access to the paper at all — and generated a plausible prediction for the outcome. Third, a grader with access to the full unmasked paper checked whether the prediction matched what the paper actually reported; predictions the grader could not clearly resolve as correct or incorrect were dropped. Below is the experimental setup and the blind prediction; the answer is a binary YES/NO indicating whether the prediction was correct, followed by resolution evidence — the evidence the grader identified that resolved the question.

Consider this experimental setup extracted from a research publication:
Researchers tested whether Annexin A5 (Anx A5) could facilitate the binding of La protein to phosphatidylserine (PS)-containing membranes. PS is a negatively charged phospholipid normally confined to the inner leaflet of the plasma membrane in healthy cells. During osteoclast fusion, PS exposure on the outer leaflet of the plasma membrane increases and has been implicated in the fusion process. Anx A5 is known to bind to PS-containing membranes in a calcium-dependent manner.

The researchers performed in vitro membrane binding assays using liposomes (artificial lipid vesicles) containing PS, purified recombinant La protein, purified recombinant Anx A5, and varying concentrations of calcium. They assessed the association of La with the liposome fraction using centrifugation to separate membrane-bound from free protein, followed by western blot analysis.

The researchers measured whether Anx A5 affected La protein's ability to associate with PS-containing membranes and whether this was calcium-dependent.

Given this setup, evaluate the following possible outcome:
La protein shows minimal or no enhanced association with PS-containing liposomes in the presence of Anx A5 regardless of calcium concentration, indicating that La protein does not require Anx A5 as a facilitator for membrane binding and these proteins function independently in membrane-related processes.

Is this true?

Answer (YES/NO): NO